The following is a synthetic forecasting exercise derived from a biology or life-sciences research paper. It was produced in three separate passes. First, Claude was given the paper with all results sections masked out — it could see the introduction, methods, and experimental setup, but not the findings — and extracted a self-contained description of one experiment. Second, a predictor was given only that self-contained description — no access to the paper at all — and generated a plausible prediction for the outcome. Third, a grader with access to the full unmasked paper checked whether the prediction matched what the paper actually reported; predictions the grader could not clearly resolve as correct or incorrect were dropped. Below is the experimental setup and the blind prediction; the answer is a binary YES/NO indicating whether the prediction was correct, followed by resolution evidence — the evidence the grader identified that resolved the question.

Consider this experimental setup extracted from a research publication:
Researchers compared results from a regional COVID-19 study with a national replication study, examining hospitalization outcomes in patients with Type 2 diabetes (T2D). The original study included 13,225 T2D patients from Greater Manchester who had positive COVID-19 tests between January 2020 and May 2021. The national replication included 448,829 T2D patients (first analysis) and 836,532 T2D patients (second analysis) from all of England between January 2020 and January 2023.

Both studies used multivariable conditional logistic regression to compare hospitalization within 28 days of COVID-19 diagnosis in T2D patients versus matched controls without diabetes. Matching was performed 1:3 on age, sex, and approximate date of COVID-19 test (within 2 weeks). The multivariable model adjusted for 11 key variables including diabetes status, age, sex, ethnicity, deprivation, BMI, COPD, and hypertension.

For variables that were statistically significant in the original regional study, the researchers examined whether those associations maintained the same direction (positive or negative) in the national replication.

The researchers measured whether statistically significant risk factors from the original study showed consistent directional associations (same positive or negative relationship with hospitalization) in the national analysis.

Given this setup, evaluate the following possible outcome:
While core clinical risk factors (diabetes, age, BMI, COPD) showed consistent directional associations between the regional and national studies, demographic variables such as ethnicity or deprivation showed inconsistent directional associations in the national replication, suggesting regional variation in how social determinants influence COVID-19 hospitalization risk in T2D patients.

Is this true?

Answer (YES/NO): NO